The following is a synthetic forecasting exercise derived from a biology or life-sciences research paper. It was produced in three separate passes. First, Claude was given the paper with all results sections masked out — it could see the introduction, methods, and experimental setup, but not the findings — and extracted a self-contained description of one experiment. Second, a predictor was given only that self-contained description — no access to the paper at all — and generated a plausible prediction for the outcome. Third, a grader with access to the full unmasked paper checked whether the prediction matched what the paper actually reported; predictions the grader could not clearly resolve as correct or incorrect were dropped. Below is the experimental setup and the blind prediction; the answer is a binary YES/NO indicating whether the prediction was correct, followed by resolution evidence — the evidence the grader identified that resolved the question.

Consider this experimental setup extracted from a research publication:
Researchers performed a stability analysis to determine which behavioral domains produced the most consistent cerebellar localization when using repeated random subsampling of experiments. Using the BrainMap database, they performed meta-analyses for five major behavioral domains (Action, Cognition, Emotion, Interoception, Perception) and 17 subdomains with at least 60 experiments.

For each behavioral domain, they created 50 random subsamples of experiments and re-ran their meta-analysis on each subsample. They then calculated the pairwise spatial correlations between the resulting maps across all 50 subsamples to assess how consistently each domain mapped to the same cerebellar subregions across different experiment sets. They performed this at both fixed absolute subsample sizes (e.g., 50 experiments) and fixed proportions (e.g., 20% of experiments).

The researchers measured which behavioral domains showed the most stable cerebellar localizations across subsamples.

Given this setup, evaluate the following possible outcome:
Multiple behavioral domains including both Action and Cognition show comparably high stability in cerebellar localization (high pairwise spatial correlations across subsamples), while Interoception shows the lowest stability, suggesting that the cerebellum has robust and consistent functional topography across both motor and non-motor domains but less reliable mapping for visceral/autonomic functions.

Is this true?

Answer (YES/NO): NO